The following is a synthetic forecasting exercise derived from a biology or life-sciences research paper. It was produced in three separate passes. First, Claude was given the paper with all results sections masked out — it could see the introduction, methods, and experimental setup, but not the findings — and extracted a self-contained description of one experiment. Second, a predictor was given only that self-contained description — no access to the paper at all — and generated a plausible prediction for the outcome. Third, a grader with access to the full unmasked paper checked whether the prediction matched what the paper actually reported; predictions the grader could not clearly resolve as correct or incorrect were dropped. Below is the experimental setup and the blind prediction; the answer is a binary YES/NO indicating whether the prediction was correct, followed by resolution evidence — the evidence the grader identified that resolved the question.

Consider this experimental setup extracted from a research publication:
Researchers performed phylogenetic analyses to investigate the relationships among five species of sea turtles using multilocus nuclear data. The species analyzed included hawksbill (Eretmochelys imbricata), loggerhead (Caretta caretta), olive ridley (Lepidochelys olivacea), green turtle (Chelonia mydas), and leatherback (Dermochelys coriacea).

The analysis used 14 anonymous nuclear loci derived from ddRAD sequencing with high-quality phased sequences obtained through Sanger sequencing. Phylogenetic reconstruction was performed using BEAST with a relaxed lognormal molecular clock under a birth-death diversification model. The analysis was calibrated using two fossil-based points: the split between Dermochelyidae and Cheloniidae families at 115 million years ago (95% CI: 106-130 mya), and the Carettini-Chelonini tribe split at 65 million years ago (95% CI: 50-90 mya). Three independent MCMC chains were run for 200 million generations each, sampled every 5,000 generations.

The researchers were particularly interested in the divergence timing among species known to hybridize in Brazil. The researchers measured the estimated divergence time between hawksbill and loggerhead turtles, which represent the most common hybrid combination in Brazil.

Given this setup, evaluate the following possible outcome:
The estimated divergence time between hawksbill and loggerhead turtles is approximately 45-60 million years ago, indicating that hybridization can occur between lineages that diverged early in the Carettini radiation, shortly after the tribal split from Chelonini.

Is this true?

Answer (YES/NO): NO